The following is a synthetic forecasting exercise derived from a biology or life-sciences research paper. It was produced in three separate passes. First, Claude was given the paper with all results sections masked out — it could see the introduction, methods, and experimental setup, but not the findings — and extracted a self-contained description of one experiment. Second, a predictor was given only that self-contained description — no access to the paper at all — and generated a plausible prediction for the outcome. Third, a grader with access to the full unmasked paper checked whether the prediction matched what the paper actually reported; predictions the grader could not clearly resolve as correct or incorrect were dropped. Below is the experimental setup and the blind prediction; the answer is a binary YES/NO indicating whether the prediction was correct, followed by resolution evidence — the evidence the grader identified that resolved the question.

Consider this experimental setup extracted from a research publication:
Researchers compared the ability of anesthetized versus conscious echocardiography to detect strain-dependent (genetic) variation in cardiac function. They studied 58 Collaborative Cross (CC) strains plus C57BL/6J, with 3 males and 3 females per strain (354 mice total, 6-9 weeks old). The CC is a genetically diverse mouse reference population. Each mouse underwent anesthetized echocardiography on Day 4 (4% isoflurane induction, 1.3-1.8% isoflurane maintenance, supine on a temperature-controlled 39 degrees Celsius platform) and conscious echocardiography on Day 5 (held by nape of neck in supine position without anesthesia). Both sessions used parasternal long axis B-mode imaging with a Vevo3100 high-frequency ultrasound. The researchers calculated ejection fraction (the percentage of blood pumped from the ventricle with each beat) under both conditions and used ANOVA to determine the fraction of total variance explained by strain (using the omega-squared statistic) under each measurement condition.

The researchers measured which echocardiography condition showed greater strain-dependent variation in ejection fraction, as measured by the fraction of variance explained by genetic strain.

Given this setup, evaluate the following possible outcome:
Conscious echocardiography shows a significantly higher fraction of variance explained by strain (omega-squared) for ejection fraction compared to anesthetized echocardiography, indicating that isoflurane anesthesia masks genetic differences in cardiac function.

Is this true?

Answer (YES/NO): YES